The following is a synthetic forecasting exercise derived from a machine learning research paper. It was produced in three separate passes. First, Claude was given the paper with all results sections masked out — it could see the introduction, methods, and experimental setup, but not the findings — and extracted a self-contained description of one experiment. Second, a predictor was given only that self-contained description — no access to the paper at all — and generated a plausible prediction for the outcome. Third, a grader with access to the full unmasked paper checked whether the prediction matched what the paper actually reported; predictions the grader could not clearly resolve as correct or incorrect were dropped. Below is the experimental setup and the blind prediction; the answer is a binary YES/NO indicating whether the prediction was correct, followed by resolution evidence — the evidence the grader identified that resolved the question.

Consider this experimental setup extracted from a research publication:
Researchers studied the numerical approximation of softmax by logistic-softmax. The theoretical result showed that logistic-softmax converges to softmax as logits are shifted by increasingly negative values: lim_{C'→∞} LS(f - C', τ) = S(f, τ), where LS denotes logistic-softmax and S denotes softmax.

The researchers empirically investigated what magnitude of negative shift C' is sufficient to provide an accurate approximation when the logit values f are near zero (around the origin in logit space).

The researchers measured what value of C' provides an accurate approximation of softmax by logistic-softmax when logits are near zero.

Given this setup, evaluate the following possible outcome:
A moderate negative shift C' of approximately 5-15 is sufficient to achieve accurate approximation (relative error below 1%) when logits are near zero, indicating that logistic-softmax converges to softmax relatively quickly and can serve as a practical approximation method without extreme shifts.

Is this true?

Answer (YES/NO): YES